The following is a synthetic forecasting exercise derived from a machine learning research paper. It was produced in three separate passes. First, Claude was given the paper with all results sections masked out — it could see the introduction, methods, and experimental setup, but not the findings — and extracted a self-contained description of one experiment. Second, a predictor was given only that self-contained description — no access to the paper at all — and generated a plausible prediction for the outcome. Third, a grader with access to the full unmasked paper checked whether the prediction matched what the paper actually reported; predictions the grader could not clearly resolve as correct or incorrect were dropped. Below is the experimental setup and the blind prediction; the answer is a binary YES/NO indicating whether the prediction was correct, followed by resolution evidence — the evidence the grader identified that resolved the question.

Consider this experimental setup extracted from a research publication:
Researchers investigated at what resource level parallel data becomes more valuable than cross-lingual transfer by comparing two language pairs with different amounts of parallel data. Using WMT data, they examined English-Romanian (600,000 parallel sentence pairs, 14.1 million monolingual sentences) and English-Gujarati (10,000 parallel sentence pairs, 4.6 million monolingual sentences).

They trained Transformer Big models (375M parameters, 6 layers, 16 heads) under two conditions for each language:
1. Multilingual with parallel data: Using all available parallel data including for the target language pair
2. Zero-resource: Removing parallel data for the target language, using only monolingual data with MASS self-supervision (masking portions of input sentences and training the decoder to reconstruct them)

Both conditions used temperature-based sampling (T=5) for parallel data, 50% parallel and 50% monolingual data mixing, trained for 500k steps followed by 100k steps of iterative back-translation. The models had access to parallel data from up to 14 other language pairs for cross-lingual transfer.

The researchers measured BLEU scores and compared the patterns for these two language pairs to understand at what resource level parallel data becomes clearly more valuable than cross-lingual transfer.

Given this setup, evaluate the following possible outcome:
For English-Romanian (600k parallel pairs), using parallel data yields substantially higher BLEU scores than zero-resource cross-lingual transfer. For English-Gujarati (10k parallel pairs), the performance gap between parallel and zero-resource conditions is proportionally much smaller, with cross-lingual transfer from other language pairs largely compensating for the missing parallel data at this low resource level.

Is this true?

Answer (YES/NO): NO